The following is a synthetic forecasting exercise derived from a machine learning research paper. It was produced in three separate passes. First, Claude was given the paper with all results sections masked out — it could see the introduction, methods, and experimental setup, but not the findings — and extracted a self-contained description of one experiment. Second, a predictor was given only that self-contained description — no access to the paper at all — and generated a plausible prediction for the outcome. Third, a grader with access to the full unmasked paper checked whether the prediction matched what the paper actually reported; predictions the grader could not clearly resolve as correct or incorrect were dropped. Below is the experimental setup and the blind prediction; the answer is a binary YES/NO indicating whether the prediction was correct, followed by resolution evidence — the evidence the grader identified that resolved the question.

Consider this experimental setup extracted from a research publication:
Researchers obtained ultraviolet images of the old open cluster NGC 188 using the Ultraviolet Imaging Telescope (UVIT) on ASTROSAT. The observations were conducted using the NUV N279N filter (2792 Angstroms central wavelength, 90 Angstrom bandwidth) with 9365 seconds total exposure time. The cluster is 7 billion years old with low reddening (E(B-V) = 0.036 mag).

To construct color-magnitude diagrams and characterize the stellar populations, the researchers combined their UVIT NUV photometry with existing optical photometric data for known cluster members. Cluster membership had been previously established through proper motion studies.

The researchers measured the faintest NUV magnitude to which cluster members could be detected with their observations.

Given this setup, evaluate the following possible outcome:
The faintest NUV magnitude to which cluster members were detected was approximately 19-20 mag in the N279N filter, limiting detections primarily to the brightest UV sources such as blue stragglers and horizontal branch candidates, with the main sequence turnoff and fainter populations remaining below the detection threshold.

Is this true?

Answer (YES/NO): NO